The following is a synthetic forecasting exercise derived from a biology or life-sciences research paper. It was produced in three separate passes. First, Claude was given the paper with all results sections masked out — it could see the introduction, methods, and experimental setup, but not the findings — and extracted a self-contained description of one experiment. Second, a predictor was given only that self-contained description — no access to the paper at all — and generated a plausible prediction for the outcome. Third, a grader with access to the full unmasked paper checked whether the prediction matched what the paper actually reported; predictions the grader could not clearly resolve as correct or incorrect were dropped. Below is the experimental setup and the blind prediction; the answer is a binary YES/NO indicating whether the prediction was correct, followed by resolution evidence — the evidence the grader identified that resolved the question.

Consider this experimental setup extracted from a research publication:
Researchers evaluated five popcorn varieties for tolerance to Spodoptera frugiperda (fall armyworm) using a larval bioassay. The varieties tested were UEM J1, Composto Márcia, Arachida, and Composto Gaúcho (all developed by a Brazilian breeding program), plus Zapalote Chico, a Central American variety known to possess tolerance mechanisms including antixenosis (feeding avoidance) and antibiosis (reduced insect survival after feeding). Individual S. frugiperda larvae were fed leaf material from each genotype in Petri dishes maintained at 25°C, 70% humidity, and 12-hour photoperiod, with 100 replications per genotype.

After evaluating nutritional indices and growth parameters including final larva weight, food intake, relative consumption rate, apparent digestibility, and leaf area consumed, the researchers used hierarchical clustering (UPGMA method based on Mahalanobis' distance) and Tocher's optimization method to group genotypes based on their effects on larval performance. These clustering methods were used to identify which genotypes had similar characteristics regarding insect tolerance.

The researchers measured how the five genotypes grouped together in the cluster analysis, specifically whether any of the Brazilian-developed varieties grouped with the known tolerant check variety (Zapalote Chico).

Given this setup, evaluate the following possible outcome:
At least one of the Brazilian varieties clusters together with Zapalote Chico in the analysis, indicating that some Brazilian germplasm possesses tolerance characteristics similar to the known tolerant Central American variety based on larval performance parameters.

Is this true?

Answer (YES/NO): YES